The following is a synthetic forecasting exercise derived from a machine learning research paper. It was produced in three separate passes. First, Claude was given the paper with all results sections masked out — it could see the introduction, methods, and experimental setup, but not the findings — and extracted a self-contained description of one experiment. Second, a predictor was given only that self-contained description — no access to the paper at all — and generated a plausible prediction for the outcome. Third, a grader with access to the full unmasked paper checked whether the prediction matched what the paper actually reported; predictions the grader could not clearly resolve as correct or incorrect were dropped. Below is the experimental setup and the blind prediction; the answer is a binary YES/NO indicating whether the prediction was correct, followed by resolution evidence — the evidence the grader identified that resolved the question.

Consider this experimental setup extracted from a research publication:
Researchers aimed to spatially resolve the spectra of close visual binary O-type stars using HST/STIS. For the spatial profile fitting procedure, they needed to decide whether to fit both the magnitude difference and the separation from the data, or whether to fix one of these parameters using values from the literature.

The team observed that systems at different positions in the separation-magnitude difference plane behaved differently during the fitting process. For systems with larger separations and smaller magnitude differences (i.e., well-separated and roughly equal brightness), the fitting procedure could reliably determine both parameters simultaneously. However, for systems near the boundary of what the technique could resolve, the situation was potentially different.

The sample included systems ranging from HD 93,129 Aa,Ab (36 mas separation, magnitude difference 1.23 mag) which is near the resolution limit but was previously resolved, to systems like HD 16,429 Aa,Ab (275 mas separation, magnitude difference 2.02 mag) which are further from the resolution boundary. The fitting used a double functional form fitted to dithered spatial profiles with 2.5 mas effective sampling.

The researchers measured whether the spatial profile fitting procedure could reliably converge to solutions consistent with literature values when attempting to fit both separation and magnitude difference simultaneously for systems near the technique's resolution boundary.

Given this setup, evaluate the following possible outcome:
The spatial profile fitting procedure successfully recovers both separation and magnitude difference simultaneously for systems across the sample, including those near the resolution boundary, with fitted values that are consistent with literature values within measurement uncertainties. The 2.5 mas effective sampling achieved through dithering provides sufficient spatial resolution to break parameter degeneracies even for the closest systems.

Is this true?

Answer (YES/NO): NO